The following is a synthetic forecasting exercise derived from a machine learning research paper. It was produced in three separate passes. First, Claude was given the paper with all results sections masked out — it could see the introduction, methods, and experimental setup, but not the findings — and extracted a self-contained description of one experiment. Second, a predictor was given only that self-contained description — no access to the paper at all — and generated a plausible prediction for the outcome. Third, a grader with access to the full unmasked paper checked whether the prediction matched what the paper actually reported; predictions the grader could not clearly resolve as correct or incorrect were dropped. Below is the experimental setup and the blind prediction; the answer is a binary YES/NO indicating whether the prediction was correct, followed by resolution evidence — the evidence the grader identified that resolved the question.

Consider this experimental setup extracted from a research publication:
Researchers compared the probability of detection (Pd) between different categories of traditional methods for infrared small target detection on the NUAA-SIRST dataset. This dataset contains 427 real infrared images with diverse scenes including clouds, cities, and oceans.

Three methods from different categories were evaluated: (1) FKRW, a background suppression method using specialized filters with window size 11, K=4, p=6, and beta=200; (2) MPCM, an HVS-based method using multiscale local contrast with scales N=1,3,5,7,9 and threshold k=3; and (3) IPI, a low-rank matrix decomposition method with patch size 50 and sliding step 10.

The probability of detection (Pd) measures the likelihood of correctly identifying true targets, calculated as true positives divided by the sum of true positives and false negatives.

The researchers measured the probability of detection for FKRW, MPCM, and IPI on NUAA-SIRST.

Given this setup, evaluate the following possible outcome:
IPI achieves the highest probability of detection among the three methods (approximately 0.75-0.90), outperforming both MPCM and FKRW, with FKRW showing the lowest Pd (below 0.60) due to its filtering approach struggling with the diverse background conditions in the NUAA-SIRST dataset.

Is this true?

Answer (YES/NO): NO